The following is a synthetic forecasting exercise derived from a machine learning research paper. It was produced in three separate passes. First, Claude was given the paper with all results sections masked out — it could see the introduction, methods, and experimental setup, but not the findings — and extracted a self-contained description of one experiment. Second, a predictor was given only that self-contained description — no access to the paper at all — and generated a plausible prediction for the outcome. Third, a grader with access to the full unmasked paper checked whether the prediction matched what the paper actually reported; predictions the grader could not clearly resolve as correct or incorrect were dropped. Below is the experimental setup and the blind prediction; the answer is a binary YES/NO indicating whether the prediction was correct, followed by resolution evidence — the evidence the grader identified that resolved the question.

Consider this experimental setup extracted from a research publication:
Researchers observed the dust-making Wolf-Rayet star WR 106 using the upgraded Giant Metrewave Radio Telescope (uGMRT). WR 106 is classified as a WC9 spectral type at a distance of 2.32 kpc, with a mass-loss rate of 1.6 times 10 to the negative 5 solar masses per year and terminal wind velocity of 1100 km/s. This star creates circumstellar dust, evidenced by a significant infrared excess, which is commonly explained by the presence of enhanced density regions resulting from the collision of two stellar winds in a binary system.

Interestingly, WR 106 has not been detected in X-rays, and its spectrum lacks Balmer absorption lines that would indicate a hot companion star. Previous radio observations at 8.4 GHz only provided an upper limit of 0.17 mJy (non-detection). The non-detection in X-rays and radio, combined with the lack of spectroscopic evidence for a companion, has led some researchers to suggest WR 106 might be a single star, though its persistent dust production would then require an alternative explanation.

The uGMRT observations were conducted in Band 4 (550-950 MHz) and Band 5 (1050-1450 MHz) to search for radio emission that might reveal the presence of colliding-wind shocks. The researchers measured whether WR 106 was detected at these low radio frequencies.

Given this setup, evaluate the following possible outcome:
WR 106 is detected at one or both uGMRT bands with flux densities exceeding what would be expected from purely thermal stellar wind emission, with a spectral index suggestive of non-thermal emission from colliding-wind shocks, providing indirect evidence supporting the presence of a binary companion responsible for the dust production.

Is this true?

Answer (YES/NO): NO